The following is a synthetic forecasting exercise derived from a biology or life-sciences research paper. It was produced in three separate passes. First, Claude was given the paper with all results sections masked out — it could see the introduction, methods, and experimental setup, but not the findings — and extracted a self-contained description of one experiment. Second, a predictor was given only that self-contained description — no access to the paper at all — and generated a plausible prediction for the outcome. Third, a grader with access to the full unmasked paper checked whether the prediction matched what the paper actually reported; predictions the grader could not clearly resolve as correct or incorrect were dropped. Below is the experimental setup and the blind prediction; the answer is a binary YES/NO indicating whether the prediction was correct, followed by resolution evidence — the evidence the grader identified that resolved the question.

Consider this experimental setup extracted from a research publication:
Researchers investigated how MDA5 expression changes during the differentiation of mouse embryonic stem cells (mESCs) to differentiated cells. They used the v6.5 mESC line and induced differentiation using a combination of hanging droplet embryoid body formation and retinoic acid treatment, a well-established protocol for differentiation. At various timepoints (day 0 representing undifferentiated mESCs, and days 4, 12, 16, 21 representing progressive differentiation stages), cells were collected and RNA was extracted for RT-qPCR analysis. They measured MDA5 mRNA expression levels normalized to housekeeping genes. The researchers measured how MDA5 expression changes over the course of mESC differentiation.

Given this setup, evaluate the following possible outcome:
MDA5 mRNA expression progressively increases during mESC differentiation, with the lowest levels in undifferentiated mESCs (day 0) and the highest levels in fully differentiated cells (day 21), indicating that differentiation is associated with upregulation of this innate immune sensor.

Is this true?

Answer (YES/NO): YES